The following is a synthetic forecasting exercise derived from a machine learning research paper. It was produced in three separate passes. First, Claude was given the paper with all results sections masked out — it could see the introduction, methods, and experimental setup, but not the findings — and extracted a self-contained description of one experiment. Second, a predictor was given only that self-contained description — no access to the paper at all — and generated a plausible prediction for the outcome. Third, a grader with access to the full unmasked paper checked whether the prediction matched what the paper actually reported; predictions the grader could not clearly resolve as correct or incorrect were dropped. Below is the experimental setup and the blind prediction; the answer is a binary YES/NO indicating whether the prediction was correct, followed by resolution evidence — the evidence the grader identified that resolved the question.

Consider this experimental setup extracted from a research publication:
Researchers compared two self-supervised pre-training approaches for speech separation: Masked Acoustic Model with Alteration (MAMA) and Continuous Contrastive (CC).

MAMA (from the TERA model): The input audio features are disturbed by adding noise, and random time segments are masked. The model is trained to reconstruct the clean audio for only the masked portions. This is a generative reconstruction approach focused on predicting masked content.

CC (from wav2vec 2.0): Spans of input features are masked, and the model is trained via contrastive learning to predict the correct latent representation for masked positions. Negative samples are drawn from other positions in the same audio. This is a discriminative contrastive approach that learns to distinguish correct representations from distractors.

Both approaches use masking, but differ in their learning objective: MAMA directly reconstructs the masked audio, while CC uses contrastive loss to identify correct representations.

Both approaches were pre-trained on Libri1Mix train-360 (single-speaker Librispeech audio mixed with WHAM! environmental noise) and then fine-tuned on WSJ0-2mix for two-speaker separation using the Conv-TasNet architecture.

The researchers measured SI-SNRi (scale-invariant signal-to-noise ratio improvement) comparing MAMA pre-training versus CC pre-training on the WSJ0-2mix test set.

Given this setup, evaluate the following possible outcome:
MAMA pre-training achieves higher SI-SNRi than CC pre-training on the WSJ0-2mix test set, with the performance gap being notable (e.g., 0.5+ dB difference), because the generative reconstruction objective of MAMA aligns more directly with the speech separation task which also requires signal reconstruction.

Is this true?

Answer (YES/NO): YES